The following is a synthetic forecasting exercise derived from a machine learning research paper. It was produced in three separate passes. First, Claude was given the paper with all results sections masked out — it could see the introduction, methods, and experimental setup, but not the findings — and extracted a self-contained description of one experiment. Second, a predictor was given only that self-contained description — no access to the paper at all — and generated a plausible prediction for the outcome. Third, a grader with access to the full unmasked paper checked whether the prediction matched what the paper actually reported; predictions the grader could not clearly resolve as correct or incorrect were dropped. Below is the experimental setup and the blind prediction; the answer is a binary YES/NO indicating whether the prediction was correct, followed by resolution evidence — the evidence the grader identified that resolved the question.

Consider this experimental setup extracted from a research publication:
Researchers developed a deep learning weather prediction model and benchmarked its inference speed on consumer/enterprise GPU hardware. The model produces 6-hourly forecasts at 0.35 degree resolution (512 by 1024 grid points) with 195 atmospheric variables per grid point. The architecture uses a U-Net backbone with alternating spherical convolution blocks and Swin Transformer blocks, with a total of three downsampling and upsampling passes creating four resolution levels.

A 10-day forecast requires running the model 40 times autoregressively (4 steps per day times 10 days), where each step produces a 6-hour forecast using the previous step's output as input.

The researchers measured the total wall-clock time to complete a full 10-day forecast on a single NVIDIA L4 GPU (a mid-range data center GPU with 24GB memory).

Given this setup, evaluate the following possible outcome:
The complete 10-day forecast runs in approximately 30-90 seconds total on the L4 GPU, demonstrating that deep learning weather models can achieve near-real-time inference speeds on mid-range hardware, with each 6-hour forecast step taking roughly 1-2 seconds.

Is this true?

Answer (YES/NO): NO